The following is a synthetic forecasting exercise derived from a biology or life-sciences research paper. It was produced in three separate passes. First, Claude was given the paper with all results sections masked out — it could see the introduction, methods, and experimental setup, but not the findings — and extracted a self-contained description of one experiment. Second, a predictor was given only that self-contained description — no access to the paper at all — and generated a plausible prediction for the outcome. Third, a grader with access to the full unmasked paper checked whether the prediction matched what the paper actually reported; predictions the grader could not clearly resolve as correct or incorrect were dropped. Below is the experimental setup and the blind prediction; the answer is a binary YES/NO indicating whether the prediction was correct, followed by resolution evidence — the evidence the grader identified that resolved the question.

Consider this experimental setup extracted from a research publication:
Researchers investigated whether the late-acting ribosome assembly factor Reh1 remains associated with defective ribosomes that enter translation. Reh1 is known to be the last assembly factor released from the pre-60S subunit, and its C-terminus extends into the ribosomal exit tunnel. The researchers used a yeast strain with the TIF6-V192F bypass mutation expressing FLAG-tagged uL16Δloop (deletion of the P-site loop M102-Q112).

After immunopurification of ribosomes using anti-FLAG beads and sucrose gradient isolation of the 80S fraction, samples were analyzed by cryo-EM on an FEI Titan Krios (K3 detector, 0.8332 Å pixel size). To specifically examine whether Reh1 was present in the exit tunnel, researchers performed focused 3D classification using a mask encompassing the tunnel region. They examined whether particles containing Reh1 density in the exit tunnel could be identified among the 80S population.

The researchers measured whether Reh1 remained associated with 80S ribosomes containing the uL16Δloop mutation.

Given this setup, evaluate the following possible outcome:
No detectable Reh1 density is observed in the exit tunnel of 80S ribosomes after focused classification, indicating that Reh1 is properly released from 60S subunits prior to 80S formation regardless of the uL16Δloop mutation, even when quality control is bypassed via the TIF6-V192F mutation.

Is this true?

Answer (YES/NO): NO